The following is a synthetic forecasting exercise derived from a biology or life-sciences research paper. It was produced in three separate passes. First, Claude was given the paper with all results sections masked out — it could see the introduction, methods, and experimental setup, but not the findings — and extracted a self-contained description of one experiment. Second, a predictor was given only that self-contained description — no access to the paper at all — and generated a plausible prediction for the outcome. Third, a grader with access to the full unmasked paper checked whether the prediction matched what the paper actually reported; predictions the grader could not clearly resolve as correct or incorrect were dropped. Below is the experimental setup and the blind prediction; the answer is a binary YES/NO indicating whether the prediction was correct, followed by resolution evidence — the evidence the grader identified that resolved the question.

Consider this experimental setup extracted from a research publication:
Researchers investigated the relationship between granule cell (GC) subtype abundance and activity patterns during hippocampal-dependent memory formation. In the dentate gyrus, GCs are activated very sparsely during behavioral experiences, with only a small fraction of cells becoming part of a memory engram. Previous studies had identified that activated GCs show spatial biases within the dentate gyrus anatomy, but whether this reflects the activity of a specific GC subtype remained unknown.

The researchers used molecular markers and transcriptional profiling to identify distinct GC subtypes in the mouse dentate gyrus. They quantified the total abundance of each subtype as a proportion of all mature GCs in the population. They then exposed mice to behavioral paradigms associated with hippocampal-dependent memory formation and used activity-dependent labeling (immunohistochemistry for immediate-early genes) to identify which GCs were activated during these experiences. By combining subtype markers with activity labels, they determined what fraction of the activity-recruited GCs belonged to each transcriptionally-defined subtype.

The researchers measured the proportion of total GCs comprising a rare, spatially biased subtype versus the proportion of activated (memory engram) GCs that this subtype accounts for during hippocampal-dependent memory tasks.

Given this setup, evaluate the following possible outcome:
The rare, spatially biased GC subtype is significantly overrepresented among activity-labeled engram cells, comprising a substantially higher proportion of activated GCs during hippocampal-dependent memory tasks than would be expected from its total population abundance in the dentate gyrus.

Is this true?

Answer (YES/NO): YES